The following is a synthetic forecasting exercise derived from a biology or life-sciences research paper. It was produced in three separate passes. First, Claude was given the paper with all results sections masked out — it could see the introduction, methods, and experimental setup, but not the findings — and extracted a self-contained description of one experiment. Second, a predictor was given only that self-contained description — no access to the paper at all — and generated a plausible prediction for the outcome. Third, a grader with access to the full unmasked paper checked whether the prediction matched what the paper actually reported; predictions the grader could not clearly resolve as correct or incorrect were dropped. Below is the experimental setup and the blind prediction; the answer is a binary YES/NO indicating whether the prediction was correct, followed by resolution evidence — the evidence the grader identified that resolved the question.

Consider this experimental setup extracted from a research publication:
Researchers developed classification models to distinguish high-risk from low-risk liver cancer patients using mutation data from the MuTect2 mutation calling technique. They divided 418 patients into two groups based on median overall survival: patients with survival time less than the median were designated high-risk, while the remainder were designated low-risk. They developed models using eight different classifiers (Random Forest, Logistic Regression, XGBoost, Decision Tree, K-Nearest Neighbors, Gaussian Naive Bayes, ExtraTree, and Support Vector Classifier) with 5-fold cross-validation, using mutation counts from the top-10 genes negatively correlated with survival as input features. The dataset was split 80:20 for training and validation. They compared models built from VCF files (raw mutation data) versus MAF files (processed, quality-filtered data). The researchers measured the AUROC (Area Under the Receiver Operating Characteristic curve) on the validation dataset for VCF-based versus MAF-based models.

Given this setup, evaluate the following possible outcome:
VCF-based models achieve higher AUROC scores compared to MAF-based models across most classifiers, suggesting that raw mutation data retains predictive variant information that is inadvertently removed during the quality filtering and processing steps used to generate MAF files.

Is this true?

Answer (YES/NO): YES